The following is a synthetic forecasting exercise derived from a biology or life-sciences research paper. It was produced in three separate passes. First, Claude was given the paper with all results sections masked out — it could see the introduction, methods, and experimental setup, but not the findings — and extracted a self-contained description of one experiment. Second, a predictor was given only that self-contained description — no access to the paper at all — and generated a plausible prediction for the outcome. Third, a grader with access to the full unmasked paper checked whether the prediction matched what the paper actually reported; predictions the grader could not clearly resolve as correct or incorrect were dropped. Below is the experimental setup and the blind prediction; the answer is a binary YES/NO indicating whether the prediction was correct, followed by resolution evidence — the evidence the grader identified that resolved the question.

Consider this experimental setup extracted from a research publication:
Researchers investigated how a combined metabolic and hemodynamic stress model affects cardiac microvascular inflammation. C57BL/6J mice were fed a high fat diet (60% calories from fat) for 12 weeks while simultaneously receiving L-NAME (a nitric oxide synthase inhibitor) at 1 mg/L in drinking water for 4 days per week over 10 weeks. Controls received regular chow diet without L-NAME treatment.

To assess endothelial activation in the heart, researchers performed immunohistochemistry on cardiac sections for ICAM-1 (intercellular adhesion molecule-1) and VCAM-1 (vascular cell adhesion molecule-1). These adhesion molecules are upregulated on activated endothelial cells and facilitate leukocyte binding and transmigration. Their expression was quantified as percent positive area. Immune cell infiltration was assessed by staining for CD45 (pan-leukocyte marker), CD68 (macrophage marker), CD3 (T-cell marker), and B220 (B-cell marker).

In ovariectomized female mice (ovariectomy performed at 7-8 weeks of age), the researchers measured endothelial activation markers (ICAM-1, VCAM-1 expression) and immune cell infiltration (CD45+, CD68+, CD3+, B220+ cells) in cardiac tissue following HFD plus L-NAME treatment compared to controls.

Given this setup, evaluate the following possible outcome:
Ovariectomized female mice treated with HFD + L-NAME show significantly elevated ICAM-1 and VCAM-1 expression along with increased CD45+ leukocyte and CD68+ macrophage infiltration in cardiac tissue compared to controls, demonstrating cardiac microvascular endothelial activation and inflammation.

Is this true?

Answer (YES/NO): NO